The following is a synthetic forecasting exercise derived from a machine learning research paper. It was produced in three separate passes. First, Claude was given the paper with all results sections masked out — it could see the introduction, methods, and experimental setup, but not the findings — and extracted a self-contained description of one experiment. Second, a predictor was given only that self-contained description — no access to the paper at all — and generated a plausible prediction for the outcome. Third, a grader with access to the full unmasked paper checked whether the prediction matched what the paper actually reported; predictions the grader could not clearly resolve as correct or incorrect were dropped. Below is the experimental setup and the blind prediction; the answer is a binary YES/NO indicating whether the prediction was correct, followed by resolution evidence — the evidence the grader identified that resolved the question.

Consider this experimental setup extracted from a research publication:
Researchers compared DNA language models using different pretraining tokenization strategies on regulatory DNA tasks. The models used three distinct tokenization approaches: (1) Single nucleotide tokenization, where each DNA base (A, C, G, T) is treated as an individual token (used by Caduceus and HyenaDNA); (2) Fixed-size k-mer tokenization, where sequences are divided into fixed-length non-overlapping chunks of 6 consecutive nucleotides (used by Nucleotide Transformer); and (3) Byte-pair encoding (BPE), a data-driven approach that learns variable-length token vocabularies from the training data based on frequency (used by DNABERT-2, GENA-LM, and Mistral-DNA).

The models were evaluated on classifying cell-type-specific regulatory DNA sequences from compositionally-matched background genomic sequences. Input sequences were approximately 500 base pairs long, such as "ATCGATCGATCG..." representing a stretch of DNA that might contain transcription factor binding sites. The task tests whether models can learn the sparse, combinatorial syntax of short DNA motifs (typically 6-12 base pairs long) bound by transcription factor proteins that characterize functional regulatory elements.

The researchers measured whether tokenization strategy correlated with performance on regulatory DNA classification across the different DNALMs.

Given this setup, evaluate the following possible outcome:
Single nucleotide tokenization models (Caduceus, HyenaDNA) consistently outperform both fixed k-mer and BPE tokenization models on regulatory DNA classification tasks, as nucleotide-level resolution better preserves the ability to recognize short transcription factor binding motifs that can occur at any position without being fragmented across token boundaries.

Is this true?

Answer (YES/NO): NO